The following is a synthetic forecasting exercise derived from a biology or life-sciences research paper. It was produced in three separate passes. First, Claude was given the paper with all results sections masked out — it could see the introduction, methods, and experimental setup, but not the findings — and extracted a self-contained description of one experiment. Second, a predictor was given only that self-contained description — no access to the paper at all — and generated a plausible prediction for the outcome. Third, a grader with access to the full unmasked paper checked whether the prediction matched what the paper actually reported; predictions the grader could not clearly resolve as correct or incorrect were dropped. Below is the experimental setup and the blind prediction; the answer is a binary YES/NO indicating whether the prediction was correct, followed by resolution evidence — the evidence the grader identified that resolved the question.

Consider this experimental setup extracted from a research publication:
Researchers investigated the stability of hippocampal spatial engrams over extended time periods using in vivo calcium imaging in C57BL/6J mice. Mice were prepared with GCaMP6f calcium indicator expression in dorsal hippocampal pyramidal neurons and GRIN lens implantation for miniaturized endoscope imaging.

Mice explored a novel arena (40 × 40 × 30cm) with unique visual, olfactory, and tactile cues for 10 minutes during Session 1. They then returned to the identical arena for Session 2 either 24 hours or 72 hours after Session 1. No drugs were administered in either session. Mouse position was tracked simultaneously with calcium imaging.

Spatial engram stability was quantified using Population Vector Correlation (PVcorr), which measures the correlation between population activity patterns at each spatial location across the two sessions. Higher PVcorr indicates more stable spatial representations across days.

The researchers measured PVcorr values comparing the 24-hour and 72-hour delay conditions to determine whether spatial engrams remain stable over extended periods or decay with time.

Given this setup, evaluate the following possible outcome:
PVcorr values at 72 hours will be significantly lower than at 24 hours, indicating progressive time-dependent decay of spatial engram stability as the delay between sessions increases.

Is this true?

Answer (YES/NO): NO